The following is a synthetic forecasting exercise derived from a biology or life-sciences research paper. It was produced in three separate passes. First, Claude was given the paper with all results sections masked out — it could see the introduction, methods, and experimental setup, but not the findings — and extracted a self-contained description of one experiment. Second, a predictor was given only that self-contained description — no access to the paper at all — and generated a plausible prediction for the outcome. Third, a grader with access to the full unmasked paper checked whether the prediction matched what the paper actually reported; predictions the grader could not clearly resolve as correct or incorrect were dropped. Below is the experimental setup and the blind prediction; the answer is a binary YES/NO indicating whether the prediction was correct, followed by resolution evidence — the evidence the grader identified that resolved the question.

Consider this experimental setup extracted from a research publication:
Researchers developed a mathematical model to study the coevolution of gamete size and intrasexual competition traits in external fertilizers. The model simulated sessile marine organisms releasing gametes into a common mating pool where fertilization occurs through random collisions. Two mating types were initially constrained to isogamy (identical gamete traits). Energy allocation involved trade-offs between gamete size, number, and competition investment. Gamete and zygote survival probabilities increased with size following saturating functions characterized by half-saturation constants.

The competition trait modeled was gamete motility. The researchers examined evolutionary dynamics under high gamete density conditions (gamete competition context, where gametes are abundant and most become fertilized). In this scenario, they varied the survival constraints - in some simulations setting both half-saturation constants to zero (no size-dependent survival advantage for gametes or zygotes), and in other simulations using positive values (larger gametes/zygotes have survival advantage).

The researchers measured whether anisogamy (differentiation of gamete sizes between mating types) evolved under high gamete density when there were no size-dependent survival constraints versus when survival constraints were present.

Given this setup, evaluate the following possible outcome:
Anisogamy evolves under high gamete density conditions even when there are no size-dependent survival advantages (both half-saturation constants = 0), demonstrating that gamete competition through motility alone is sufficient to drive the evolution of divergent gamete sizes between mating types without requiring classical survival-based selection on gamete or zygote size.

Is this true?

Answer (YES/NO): NO